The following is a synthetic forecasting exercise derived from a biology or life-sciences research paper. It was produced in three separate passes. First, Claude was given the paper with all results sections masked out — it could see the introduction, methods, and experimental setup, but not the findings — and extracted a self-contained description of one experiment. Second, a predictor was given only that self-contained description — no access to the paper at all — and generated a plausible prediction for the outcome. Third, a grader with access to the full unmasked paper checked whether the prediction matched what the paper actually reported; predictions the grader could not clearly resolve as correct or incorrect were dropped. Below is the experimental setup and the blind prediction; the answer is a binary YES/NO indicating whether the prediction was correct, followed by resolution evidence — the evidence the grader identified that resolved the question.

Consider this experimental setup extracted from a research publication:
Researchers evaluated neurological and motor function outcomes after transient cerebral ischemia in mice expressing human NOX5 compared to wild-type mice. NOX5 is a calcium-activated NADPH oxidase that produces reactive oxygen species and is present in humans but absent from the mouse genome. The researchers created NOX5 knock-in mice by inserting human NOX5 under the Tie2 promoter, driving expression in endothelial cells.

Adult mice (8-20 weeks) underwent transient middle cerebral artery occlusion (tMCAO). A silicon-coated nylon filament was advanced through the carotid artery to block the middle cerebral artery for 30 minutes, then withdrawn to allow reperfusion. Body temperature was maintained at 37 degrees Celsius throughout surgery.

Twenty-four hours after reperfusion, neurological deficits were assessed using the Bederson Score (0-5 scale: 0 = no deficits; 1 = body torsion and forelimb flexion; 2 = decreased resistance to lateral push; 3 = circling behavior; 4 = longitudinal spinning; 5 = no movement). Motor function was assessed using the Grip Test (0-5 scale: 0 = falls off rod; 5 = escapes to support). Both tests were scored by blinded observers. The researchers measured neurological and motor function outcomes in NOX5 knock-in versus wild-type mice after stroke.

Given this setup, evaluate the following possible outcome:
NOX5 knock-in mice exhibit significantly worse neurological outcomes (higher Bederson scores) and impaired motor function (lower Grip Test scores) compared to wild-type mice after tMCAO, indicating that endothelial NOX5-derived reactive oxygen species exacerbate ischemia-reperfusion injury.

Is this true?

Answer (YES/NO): YES